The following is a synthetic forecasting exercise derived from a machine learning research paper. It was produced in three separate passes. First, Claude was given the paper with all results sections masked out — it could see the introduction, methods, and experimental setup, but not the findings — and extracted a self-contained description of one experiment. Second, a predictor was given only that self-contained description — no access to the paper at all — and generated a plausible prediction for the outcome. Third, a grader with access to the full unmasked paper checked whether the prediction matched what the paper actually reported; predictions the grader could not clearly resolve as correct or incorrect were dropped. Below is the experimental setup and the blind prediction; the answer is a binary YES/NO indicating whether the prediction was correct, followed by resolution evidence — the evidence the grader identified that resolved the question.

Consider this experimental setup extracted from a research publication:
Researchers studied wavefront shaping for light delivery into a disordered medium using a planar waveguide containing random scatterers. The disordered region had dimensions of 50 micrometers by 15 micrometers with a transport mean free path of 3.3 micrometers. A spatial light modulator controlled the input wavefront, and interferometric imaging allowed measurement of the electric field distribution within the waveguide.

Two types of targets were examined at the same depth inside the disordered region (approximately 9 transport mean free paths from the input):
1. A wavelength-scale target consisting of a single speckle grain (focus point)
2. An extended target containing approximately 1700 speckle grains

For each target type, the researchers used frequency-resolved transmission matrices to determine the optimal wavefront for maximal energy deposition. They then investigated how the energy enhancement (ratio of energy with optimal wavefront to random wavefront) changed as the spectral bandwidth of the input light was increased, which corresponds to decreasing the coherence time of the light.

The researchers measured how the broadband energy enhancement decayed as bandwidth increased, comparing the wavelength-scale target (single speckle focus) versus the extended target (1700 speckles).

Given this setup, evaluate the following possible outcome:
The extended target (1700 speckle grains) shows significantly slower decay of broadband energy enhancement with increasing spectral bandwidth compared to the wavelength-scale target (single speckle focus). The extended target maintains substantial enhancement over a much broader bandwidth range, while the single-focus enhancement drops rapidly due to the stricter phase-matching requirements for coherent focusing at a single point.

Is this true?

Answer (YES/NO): YES